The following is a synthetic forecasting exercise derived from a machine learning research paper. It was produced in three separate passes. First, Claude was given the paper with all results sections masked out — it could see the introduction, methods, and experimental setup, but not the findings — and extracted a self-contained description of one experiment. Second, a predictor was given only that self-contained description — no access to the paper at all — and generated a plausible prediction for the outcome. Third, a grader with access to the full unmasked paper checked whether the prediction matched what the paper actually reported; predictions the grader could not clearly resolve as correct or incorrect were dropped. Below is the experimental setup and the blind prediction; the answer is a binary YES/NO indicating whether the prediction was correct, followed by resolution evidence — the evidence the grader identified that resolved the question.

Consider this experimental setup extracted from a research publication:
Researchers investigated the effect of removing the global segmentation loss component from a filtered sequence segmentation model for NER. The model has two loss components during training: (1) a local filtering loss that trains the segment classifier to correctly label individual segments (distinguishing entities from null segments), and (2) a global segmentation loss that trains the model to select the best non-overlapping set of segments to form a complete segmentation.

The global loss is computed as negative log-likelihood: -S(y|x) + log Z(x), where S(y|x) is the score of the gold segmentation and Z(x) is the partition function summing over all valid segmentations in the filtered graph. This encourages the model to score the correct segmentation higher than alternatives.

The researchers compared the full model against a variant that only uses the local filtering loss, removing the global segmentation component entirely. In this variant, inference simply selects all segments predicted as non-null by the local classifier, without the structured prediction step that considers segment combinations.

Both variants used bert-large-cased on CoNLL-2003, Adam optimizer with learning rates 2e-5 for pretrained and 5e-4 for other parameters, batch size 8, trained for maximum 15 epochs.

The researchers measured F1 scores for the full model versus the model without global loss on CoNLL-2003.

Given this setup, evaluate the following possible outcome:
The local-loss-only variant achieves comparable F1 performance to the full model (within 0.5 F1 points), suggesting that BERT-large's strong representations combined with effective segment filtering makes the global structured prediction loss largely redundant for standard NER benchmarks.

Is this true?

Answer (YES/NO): NO